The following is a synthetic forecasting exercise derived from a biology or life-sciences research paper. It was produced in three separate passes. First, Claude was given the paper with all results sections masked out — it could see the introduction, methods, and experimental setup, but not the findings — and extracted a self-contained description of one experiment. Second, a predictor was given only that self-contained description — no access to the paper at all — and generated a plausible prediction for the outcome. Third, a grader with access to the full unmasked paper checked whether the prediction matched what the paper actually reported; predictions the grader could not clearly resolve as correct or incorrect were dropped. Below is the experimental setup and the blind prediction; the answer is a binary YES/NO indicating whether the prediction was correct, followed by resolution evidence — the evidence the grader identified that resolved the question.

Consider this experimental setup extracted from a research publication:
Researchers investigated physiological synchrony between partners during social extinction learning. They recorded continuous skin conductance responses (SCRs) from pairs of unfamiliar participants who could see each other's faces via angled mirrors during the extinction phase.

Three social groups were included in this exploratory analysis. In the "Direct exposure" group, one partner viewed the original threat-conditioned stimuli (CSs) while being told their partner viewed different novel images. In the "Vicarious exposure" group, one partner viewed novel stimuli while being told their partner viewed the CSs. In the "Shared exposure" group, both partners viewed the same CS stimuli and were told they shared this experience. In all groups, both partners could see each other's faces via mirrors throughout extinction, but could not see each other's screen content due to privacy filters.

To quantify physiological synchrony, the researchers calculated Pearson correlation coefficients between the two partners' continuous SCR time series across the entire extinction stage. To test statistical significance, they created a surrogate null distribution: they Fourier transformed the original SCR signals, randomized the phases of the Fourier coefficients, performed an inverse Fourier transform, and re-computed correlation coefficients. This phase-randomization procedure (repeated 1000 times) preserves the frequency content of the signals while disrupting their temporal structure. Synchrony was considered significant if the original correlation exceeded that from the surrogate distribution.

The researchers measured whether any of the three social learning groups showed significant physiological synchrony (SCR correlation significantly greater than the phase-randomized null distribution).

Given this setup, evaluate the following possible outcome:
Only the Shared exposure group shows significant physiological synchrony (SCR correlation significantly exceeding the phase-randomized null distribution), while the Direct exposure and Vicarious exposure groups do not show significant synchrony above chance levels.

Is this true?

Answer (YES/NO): NO